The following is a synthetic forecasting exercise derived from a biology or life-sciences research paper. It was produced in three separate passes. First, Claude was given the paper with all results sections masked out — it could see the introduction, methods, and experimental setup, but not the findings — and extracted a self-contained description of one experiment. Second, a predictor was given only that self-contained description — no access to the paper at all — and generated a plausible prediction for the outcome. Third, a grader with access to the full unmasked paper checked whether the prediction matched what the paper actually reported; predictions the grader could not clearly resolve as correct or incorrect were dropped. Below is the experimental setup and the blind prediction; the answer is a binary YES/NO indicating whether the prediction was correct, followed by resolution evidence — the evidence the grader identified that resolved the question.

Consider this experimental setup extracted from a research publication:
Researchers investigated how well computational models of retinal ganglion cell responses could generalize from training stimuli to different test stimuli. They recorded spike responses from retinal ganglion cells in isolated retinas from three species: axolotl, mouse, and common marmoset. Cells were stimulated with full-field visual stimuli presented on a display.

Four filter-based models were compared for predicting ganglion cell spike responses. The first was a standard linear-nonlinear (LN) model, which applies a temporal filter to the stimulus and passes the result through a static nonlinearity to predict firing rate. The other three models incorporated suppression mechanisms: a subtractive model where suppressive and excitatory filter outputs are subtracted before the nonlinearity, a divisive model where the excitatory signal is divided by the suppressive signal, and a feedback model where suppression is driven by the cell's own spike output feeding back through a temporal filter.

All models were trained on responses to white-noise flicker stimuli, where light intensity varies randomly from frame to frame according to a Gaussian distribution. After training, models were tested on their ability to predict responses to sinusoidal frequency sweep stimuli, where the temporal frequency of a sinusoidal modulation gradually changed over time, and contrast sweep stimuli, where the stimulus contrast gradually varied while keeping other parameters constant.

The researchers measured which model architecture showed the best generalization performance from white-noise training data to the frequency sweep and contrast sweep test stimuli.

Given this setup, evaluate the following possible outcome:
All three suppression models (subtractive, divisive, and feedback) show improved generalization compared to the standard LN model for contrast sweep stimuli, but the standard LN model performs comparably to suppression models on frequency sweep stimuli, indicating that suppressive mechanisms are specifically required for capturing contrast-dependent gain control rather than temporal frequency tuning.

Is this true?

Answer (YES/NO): NO